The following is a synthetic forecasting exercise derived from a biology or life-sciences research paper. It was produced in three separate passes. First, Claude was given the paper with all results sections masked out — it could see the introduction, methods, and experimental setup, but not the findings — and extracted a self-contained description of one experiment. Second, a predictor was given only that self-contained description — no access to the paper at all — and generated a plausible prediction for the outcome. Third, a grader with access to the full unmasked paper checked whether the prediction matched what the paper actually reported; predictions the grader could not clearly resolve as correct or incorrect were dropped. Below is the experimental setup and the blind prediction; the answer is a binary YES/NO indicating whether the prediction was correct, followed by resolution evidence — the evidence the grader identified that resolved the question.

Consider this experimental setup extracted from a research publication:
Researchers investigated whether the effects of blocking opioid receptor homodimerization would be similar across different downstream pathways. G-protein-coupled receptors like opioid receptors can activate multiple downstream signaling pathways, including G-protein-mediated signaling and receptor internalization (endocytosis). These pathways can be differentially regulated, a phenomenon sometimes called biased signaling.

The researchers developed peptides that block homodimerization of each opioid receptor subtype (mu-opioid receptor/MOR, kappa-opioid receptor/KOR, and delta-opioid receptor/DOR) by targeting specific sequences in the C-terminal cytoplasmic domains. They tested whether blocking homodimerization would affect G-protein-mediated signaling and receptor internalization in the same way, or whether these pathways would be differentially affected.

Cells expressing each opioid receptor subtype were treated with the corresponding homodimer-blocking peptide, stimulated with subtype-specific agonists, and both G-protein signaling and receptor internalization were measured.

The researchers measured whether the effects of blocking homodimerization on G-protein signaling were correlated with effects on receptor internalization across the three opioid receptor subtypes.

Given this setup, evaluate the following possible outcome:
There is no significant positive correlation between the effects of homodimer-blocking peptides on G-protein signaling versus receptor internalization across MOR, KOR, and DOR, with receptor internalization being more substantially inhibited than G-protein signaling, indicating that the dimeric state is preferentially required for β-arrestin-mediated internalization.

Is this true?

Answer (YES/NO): NO